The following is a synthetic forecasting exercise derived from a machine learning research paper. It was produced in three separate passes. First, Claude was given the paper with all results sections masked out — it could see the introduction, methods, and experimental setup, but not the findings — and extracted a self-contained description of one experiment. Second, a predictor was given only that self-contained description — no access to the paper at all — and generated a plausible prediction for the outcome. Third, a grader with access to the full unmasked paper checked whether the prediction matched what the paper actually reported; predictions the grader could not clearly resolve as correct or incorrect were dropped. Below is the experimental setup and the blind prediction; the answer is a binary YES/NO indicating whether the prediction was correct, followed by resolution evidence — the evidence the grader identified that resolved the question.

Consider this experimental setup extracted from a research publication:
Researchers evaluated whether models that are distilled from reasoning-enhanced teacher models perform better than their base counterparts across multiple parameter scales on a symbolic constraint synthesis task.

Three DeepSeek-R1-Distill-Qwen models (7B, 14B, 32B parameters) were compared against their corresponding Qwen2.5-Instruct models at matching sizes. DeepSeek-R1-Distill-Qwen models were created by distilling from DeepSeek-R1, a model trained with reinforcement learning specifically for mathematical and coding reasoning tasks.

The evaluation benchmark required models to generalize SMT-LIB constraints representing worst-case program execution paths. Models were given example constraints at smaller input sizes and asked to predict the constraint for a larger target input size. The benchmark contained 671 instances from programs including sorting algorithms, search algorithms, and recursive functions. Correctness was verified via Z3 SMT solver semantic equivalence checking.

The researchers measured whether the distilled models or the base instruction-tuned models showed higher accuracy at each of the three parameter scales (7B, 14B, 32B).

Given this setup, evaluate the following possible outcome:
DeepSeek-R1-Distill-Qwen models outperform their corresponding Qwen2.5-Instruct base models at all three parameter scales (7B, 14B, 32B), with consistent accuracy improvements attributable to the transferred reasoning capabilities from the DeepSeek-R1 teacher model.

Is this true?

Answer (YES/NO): NO